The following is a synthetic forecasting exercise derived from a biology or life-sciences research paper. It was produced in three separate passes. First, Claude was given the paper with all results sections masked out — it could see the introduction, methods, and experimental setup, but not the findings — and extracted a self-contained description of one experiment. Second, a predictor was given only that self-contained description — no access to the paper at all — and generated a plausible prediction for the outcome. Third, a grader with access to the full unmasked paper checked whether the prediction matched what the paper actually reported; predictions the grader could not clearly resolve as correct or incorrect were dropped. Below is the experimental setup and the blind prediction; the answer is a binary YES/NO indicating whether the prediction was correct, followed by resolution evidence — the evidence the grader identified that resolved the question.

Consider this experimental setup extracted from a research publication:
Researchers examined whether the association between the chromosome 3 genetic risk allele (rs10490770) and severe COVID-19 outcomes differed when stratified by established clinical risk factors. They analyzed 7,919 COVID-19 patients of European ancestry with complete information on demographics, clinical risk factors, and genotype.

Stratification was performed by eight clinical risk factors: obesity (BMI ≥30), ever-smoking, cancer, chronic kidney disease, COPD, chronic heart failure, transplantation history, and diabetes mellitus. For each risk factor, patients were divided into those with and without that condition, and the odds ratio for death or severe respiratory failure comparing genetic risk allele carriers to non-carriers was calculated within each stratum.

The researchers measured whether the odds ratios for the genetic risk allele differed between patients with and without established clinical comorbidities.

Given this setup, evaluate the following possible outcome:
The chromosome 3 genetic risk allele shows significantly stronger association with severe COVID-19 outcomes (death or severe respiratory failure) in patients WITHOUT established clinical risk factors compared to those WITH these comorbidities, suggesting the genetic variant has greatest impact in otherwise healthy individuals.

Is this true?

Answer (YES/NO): NO